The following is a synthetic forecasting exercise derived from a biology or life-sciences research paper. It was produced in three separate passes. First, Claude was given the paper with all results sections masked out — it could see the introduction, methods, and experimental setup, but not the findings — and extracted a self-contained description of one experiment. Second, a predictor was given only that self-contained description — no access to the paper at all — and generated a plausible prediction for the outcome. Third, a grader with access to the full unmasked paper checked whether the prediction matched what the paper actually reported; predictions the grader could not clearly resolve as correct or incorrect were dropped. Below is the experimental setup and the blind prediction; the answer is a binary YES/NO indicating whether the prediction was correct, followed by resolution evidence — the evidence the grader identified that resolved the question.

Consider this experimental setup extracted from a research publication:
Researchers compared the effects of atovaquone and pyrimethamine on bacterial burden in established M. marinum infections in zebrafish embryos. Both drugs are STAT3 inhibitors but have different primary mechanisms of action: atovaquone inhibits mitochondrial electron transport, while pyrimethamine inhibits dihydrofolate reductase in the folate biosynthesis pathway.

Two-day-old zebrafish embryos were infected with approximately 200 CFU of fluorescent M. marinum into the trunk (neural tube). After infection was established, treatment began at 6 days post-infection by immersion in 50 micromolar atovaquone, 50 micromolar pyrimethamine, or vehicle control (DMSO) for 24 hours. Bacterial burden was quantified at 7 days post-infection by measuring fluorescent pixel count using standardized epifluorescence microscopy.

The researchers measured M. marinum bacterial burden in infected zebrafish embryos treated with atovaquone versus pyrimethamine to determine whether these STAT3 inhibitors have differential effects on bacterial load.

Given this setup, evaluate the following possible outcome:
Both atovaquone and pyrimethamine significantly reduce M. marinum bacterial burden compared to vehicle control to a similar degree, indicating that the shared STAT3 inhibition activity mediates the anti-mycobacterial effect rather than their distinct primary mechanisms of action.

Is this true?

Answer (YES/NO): NO